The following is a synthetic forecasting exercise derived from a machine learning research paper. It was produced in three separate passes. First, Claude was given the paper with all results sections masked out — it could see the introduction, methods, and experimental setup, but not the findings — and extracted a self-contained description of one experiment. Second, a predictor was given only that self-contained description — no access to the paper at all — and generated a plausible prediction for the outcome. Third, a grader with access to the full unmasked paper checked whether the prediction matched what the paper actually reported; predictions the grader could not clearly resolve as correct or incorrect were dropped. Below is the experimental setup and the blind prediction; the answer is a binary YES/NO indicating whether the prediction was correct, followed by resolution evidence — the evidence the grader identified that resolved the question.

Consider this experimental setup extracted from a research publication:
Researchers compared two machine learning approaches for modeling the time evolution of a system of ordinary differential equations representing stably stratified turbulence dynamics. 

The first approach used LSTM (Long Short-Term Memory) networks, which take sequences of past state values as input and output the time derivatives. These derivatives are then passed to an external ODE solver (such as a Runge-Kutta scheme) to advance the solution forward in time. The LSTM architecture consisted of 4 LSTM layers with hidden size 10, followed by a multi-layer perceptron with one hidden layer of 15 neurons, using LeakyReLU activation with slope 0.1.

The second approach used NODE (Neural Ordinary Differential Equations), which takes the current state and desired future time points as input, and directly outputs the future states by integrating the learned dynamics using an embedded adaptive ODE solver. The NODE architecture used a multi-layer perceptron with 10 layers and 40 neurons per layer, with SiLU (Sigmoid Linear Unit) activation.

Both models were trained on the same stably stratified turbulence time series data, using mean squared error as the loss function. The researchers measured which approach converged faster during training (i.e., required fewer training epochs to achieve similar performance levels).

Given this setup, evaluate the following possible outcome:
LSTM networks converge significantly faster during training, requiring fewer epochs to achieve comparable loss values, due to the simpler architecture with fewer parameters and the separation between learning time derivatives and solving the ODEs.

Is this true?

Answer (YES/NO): NO